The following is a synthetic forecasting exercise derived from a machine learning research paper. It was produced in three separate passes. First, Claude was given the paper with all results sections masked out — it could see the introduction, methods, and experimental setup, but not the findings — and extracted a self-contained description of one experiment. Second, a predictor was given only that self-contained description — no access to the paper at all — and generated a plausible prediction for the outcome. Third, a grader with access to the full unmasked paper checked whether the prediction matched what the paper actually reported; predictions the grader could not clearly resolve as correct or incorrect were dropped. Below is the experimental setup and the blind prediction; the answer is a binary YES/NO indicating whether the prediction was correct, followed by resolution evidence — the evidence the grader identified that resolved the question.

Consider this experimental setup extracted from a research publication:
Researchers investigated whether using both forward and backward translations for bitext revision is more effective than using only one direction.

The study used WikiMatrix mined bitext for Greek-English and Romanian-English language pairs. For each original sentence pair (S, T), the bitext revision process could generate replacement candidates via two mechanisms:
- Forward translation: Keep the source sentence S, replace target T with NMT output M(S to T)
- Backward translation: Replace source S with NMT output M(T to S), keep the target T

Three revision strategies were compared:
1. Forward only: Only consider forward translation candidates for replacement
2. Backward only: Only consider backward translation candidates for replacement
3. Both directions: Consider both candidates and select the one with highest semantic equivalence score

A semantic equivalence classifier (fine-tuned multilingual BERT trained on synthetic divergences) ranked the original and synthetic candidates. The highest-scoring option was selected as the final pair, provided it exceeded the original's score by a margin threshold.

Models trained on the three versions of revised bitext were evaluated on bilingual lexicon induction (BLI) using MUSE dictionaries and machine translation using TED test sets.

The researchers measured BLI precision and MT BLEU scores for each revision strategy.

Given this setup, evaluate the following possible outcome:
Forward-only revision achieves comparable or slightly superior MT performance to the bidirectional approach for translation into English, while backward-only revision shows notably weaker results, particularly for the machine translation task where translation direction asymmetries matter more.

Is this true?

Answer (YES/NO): NO